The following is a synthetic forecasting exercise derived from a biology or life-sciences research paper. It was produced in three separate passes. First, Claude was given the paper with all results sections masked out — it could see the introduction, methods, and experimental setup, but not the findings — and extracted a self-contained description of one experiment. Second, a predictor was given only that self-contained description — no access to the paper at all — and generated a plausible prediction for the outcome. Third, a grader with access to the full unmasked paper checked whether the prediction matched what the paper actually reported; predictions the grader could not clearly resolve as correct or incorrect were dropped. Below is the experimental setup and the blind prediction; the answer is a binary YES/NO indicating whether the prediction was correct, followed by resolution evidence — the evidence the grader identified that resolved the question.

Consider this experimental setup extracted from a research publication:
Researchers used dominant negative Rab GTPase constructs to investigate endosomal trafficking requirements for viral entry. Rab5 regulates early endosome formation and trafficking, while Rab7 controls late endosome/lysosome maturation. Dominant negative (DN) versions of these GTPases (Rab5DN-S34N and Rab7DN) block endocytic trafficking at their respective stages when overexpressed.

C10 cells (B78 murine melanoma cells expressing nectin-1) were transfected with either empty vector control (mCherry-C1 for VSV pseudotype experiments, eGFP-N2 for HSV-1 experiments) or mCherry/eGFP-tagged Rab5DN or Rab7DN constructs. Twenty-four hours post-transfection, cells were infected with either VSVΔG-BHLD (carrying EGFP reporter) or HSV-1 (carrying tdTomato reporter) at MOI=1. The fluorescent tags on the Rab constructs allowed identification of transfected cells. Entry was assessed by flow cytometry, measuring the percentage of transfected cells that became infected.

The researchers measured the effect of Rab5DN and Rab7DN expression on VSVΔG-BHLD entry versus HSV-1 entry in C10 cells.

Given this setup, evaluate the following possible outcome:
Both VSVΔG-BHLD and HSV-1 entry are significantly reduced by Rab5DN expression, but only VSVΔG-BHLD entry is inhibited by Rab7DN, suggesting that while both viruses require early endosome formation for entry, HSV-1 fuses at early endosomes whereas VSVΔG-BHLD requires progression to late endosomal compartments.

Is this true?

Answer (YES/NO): NO